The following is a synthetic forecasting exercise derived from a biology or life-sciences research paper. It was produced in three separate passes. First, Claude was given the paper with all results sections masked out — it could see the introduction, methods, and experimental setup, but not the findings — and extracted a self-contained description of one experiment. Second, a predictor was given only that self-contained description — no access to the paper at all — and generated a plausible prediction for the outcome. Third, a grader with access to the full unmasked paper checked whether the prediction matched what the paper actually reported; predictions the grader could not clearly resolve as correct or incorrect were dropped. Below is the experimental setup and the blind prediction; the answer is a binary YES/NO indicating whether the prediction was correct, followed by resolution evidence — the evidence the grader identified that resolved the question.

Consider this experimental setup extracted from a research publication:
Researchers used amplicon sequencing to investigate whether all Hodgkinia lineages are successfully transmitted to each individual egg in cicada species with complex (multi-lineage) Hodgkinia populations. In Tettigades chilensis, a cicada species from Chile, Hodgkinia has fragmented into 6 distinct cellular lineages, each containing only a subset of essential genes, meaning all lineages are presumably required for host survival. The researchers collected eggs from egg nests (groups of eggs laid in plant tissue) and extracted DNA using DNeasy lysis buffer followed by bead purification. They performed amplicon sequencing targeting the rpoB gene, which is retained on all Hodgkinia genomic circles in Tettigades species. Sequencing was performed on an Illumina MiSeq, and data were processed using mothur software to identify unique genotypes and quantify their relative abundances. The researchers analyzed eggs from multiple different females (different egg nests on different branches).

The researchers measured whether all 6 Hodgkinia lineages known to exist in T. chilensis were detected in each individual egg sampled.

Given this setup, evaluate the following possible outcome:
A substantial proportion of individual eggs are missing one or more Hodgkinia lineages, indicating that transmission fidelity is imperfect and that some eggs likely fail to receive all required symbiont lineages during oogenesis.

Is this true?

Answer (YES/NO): NO